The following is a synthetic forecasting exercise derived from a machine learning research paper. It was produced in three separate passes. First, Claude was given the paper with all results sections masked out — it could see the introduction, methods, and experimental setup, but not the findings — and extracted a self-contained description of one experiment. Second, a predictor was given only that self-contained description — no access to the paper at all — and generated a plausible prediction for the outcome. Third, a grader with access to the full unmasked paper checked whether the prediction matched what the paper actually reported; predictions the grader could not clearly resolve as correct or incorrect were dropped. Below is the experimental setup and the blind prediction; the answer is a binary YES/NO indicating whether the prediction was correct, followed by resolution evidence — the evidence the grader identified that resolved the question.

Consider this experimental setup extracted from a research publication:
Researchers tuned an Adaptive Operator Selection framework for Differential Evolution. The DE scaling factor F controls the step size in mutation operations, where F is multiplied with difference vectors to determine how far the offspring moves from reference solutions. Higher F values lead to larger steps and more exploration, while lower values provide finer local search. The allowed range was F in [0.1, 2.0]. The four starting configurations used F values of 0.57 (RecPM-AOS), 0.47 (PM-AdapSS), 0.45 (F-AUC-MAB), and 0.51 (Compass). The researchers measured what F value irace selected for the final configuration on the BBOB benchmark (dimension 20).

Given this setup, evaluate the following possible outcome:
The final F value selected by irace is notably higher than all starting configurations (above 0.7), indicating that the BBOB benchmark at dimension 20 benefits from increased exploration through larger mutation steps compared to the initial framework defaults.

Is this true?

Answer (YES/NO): NO